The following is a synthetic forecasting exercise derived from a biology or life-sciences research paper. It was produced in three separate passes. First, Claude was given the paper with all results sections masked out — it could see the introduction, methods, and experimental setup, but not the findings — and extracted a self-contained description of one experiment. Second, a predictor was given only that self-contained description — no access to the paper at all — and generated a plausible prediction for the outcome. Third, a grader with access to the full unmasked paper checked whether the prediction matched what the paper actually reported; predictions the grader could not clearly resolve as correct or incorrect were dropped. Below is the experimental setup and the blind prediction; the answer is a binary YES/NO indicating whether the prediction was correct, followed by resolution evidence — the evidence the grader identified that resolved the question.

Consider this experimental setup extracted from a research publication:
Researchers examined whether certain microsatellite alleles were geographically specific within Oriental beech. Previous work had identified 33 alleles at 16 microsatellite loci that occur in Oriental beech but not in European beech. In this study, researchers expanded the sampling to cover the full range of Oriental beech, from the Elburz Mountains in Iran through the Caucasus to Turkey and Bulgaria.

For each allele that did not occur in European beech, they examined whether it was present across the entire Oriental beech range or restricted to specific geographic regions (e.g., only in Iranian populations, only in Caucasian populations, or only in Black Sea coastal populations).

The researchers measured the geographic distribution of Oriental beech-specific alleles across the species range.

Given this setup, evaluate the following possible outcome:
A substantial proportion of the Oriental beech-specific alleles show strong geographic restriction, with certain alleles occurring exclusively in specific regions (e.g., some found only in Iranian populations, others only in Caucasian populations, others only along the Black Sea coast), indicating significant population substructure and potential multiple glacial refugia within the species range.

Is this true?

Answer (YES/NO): YES